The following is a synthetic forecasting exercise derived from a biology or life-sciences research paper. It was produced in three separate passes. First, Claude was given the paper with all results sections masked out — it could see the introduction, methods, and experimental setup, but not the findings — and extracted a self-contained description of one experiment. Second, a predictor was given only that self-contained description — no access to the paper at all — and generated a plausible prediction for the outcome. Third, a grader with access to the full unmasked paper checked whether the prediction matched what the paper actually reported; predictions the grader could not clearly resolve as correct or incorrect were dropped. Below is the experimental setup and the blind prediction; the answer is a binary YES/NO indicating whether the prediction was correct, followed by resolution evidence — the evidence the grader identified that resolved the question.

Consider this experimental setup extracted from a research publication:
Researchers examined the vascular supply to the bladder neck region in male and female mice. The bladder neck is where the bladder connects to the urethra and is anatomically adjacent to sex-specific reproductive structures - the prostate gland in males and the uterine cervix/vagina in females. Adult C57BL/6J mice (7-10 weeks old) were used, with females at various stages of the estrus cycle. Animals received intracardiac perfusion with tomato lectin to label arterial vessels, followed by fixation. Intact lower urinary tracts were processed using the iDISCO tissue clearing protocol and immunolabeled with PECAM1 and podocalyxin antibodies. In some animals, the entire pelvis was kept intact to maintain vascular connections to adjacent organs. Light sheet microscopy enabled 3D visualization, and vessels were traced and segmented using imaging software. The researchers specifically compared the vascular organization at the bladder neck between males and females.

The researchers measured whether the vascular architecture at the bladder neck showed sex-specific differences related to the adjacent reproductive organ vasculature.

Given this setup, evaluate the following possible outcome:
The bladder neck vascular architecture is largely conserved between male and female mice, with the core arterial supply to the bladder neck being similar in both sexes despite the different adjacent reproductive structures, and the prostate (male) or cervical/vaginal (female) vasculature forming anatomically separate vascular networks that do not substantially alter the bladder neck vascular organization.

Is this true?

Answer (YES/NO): YES